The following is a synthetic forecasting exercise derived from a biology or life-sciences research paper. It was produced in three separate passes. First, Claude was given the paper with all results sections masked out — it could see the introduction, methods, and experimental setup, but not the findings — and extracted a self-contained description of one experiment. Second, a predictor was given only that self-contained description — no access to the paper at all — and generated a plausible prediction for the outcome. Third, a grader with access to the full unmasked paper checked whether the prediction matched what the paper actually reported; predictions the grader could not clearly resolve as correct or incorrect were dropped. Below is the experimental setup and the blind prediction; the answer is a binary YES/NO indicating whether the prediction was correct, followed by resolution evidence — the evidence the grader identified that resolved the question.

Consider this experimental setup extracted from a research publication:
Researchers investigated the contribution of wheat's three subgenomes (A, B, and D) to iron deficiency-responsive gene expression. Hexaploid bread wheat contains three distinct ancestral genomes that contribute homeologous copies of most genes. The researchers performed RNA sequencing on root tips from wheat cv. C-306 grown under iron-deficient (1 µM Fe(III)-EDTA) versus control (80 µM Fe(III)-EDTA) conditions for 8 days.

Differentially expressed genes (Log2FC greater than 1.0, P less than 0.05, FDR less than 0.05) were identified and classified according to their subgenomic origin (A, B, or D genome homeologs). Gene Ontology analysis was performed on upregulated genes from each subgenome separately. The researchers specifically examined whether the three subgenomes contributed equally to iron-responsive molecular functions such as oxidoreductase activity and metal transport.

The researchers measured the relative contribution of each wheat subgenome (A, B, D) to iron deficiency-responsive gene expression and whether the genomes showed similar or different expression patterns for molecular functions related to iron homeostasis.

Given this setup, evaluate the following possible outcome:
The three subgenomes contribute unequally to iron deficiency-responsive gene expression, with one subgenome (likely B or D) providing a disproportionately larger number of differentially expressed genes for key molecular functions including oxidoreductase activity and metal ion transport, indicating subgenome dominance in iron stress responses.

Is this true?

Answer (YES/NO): NO